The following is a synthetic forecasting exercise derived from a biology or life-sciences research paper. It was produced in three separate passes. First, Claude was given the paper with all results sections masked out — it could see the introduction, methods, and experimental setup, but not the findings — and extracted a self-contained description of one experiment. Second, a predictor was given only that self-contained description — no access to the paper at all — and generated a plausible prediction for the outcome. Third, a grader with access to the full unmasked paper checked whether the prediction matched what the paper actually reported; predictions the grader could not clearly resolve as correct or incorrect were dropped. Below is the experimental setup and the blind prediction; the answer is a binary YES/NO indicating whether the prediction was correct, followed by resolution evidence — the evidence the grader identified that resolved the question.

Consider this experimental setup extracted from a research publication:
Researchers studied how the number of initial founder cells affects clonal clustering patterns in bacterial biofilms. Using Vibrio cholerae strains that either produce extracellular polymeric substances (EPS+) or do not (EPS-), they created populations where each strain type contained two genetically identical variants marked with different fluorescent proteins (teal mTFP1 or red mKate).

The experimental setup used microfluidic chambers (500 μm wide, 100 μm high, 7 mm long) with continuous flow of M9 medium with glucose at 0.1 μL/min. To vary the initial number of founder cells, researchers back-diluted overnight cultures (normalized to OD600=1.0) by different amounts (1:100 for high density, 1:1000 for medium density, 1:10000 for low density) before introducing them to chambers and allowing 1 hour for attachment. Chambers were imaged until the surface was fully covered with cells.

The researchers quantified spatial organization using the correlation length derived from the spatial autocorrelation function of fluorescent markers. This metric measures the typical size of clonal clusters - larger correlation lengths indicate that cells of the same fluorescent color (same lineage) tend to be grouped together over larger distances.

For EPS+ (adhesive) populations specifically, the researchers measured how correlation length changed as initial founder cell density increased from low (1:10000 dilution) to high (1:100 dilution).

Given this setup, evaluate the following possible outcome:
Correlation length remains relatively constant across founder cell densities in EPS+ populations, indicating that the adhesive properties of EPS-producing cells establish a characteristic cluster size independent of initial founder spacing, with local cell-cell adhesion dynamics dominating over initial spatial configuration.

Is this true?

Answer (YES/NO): NO